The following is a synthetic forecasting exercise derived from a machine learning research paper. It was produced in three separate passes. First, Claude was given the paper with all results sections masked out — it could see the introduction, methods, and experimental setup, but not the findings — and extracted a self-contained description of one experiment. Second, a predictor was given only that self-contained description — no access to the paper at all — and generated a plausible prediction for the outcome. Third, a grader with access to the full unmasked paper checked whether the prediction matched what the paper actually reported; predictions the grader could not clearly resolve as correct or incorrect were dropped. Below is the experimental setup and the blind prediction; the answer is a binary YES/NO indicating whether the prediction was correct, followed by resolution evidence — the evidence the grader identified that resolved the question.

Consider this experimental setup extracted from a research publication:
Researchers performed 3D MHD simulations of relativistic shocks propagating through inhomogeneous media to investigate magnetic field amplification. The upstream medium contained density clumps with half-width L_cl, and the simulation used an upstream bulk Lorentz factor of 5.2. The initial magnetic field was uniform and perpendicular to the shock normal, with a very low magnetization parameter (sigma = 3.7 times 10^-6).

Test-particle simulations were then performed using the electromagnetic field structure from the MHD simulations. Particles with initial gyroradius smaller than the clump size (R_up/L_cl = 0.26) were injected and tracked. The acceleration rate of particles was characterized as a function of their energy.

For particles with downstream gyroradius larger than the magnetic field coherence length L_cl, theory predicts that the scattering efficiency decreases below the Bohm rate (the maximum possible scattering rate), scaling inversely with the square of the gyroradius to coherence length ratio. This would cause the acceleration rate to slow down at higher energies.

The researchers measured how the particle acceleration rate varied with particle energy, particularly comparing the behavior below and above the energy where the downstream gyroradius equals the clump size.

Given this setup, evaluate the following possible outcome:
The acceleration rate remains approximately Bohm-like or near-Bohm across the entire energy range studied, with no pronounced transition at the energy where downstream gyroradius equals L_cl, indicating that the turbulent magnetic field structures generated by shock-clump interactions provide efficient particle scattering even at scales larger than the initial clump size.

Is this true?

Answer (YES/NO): YES